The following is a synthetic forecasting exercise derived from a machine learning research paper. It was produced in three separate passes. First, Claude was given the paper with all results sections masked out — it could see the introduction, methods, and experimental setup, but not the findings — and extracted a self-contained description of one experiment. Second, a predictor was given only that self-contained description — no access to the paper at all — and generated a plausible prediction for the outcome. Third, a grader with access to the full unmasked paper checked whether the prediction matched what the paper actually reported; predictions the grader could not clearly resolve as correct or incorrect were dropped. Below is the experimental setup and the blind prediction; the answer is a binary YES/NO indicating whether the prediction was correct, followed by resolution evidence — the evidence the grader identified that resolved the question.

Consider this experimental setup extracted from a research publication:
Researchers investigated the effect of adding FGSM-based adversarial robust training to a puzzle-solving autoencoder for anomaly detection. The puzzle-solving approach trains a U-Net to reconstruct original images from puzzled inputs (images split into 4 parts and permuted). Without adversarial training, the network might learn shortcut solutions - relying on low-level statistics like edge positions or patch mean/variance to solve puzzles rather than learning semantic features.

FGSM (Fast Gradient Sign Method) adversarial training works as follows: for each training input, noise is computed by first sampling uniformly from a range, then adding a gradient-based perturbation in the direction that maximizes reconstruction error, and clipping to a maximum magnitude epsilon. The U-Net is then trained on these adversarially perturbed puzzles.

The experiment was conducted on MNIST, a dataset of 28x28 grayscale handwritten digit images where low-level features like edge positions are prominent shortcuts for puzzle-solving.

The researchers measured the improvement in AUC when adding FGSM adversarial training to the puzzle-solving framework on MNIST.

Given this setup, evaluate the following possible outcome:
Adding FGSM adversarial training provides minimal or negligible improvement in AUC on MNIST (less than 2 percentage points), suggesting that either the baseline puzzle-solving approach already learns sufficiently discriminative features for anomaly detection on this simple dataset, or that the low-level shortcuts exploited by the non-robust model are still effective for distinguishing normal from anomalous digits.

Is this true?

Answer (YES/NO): YES